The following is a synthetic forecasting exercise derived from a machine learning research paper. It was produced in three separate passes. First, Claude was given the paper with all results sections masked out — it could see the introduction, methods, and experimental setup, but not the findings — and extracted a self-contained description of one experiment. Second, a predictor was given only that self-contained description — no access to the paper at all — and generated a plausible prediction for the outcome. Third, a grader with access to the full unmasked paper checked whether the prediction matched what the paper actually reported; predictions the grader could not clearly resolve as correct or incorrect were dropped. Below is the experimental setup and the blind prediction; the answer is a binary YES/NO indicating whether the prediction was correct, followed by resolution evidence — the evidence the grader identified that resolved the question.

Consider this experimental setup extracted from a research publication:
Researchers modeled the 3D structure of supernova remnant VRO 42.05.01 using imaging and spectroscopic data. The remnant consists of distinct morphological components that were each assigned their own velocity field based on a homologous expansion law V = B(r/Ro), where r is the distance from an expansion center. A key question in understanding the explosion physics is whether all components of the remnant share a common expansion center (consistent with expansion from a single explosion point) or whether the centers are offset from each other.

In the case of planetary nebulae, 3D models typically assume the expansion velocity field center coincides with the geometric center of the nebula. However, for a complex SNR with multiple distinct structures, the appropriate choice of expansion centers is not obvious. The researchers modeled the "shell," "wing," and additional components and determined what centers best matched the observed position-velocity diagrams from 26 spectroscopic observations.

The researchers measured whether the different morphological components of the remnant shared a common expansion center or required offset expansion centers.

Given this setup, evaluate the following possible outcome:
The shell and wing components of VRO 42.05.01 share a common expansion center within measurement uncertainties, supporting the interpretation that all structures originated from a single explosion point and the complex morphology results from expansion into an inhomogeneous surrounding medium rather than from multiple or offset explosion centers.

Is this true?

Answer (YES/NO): NO